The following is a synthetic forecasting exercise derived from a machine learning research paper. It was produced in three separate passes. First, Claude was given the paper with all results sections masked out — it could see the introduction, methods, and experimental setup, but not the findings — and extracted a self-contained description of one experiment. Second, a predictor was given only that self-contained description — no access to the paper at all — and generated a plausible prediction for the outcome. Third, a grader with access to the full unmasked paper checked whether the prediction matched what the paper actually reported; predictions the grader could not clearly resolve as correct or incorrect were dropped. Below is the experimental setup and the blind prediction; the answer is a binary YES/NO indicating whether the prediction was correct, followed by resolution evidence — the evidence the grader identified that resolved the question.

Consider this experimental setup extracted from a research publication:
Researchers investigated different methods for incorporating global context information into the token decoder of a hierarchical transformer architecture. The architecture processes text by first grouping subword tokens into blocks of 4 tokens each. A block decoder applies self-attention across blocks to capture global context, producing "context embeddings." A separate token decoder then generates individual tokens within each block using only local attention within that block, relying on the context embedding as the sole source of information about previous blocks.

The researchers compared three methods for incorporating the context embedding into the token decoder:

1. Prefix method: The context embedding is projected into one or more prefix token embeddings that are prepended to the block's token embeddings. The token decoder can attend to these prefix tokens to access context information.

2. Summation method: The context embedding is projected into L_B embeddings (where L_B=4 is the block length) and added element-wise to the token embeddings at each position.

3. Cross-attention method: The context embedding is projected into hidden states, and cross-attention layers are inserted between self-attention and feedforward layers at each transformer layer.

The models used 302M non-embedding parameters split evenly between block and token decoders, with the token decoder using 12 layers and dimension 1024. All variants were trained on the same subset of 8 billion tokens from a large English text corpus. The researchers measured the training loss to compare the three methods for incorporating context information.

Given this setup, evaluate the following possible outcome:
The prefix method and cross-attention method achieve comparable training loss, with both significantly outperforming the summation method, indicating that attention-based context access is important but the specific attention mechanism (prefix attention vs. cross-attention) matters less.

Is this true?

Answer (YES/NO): NO